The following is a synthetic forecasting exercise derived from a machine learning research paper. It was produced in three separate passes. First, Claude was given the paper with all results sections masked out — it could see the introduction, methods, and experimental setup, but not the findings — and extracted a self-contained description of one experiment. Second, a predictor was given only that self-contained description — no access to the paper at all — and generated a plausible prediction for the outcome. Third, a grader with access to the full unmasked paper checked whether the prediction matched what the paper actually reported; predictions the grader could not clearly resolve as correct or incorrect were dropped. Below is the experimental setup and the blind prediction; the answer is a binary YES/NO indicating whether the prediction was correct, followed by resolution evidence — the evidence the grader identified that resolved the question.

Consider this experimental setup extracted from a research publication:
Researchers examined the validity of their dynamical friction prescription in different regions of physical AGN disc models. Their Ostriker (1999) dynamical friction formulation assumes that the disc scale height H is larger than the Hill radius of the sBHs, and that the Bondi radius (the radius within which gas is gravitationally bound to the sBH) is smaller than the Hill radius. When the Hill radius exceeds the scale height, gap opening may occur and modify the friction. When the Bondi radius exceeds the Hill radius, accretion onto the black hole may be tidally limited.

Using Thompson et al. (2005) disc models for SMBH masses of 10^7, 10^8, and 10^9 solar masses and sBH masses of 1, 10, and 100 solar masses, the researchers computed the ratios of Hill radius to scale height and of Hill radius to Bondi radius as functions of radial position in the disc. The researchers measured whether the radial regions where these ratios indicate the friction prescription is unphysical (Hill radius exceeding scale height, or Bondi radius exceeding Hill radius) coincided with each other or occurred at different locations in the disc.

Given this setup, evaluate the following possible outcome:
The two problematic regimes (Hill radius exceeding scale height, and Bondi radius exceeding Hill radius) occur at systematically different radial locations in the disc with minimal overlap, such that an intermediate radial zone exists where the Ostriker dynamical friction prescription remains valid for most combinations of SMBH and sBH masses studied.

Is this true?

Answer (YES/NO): NO